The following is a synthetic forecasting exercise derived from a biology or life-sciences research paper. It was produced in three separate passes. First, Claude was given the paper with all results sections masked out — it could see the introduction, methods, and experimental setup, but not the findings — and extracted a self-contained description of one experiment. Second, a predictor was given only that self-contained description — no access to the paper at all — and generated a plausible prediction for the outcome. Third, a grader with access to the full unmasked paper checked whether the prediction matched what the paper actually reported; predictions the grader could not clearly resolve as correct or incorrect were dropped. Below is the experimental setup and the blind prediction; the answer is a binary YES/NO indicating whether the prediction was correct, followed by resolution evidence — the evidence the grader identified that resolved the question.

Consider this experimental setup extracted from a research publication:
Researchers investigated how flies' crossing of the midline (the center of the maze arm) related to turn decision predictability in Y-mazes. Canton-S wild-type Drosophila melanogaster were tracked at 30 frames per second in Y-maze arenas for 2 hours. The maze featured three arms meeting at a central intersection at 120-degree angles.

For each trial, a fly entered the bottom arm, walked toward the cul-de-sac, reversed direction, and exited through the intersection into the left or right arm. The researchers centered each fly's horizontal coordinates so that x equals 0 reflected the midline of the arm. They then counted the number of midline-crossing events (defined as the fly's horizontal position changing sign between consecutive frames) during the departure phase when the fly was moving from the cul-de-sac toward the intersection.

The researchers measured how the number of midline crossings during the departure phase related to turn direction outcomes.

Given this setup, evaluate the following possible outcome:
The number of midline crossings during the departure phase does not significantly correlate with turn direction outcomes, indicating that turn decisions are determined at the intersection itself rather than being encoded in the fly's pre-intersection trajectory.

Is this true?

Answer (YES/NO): NO